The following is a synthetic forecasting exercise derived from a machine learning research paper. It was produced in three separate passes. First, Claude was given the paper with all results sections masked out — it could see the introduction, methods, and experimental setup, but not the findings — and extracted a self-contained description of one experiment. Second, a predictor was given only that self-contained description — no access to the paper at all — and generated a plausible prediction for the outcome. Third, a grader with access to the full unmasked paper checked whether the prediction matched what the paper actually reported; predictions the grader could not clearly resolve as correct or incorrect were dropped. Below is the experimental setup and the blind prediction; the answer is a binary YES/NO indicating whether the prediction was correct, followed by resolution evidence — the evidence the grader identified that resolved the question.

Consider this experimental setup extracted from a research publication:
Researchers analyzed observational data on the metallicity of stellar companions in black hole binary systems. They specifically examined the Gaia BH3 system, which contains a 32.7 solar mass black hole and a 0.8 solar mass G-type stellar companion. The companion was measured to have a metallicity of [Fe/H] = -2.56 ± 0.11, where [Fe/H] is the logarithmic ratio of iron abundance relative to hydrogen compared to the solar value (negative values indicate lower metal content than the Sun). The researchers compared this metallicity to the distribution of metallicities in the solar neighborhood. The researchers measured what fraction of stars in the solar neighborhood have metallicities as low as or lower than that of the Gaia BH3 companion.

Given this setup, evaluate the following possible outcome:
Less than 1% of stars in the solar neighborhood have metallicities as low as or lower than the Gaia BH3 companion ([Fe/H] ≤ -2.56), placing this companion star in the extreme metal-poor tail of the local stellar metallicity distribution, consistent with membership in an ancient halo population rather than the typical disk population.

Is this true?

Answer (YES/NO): YES